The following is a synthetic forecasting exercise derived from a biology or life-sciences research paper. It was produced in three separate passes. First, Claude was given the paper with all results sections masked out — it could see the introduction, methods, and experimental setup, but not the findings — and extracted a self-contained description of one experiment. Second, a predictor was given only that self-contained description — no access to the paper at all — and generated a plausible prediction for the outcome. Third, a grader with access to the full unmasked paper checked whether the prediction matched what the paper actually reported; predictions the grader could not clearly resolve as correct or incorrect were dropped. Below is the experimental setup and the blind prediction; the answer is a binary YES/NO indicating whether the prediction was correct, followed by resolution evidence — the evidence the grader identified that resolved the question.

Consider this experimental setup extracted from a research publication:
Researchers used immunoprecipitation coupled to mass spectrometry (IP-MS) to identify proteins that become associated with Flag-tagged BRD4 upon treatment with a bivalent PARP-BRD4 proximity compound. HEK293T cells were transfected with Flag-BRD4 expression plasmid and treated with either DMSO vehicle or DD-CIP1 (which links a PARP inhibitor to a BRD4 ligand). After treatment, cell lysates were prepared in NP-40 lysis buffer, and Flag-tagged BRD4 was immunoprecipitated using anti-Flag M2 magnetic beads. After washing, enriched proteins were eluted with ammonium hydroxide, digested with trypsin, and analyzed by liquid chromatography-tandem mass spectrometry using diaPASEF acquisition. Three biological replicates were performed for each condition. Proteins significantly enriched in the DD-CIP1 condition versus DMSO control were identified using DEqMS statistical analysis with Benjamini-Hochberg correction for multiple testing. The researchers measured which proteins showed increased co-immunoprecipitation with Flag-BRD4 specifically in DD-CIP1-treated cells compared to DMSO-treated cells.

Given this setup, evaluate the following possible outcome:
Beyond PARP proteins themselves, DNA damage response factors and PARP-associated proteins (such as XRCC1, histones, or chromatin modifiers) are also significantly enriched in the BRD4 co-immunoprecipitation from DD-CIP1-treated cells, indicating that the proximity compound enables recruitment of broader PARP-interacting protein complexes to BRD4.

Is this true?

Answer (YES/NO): YES